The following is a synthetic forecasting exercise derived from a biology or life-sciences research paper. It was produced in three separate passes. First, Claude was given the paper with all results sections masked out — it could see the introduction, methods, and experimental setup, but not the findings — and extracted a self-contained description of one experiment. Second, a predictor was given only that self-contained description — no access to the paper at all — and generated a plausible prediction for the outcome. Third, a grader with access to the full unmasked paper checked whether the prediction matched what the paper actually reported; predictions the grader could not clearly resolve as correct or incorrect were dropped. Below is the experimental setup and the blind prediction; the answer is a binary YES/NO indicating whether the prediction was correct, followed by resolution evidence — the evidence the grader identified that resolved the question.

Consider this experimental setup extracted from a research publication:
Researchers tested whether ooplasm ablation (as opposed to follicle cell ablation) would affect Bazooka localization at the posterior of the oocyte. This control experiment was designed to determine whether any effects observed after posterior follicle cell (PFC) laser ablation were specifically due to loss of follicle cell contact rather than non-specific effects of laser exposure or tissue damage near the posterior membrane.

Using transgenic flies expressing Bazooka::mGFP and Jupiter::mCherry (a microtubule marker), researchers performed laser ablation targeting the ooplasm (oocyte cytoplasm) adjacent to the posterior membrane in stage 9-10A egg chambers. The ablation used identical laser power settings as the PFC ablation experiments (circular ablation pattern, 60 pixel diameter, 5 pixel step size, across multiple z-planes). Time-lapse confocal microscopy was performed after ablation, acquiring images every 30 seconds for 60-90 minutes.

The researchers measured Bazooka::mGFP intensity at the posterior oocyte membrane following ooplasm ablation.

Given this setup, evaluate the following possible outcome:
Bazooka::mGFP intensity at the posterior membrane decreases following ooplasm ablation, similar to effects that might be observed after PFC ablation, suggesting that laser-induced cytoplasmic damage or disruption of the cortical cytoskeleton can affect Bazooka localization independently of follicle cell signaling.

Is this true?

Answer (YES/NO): NO